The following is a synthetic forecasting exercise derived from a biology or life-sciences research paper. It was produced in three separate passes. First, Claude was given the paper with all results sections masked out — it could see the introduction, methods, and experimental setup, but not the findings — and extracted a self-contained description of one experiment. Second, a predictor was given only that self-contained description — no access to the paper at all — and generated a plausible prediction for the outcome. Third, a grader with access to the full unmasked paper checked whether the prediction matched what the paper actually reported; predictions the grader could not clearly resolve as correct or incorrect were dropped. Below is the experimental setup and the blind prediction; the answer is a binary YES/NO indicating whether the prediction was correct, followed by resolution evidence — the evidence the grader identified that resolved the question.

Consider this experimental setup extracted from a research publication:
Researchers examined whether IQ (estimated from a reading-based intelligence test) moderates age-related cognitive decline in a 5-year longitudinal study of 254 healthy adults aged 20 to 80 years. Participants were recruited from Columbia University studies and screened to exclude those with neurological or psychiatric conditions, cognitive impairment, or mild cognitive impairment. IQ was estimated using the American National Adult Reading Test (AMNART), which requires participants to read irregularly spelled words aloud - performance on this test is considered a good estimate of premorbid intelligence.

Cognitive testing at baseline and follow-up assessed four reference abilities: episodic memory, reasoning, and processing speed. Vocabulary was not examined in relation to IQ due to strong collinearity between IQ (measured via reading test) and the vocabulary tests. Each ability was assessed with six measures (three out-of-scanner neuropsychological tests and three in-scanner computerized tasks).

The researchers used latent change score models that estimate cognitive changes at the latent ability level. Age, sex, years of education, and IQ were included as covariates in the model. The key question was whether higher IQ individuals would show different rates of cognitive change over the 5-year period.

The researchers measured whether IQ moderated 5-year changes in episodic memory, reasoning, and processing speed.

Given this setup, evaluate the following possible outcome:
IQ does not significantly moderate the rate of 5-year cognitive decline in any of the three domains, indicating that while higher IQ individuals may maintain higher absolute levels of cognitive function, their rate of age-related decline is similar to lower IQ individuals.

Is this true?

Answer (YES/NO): NO